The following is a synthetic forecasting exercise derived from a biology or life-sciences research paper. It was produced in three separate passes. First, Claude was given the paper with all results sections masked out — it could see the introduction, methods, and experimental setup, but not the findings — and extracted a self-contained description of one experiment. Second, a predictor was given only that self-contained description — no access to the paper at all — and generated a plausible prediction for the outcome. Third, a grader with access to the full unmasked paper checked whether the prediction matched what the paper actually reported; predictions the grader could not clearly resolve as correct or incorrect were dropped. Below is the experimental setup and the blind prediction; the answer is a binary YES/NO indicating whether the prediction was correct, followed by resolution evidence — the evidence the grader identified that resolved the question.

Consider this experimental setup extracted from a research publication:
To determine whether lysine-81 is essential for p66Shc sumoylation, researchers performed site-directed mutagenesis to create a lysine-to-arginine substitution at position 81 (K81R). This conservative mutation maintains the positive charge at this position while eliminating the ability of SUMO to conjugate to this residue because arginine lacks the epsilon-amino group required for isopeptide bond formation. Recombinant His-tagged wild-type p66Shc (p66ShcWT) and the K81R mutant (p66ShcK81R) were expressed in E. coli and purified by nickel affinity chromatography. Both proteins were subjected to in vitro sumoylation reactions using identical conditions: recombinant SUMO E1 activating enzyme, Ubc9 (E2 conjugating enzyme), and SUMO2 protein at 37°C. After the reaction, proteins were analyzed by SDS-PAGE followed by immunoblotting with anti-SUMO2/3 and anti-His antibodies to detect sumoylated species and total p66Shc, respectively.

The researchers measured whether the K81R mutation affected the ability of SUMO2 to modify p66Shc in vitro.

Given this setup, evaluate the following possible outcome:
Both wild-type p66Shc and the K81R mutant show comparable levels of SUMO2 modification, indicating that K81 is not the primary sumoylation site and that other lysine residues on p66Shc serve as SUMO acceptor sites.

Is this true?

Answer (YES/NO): NO